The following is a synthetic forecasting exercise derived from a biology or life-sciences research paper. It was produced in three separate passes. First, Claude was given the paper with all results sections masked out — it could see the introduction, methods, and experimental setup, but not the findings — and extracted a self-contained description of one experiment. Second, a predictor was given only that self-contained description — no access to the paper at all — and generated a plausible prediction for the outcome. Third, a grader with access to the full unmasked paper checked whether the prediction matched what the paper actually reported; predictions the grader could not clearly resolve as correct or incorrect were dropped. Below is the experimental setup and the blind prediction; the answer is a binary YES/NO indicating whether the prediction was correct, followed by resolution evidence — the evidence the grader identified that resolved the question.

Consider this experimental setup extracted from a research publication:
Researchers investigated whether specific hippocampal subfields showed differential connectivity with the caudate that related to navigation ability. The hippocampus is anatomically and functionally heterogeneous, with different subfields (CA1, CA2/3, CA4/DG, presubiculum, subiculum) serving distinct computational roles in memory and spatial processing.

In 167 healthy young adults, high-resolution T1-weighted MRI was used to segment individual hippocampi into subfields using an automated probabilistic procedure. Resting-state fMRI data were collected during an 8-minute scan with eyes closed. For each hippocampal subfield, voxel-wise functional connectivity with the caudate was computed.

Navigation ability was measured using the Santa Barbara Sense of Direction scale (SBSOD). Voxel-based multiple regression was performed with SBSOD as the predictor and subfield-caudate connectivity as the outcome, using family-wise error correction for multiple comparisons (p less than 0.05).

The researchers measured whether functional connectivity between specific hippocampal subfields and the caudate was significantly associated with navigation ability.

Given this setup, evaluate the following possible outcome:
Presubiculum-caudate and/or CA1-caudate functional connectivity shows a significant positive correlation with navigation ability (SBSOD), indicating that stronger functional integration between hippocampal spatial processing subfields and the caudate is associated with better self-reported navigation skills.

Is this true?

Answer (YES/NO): YES